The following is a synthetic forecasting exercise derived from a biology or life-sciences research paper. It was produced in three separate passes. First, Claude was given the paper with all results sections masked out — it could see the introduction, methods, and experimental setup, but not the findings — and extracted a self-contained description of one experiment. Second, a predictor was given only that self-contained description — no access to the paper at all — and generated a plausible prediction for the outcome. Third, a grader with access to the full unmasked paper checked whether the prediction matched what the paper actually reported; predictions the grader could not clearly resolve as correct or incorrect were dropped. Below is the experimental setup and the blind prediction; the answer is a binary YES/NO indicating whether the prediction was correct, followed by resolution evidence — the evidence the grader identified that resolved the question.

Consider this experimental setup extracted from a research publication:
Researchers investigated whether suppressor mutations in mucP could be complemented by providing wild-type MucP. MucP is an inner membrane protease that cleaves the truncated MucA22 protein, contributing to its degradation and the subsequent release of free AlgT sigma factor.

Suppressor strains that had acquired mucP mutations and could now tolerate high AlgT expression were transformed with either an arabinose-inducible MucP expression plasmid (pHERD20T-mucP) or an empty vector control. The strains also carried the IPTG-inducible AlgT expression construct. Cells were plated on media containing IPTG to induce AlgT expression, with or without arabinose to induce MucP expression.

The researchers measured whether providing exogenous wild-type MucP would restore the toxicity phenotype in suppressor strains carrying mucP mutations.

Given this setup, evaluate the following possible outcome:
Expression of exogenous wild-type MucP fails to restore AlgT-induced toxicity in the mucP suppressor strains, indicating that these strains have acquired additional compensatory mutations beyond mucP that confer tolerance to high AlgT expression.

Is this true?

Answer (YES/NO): NO